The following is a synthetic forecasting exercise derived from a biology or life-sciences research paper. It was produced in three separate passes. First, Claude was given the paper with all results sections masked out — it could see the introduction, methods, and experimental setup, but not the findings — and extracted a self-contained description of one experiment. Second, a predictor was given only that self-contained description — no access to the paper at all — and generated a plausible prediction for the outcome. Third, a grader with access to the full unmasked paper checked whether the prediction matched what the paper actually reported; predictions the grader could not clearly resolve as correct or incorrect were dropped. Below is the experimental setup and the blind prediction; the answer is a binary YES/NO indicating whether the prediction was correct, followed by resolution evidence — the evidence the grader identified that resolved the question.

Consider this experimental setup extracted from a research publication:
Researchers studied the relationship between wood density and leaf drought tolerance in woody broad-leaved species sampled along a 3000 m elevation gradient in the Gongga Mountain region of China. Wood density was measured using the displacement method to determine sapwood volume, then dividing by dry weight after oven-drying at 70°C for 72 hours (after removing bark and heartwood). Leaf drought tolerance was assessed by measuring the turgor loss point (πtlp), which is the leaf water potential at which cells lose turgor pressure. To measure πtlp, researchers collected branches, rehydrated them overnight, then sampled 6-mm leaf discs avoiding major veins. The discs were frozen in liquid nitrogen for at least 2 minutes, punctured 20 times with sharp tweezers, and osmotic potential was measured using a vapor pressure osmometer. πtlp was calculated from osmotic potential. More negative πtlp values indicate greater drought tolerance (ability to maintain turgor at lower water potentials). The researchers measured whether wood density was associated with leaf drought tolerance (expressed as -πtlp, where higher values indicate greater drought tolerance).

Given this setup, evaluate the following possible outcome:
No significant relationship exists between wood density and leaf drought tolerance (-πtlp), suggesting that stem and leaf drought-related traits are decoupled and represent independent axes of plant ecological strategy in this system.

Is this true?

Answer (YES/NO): NO